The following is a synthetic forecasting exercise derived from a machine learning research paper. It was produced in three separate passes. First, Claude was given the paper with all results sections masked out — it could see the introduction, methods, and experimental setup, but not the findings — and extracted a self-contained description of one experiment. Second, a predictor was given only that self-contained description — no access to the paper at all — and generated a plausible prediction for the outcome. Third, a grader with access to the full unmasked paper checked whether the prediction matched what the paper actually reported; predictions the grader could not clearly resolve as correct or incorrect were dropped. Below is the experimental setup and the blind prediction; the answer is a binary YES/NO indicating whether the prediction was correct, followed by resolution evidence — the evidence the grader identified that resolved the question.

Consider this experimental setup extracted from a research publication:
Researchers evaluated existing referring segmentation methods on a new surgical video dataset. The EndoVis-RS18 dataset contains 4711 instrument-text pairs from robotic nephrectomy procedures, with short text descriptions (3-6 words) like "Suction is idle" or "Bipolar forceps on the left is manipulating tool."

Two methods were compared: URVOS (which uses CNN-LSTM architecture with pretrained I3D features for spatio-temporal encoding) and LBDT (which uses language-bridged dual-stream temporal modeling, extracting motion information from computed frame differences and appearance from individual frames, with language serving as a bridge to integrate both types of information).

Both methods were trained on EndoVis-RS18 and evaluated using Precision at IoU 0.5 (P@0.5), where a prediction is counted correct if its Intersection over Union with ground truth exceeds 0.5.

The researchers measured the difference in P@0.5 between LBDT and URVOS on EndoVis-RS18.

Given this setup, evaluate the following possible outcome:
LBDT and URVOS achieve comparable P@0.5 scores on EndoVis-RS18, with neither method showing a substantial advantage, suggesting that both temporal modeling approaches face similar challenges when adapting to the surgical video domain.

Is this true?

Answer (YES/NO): NO